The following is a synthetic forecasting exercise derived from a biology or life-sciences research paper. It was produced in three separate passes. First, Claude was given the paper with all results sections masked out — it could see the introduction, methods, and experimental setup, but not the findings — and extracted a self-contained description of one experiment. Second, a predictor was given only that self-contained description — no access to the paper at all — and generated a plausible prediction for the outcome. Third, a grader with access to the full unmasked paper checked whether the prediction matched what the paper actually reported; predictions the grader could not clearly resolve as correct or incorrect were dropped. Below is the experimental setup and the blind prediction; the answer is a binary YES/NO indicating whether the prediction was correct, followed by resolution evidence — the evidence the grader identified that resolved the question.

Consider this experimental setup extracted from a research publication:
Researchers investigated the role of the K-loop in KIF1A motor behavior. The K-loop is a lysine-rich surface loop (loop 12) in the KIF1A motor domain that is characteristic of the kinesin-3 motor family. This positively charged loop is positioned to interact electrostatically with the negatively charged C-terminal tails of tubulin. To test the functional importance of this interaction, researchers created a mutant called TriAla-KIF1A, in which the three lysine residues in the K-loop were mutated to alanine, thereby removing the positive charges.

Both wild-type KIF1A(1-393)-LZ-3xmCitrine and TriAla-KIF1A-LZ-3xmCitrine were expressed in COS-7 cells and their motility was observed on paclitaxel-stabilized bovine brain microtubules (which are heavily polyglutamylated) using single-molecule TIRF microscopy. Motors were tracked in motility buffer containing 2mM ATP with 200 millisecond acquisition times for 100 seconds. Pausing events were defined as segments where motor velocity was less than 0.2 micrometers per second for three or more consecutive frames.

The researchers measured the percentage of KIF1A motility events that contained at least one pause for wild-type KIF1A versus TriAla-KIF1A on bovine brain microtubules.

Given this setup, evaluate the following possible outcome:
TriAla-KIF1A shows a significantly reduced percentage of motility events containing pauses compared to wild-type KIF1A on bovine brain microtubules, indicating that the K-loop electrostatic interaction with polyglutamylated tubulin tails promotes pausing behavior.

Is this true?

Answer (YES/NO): YES